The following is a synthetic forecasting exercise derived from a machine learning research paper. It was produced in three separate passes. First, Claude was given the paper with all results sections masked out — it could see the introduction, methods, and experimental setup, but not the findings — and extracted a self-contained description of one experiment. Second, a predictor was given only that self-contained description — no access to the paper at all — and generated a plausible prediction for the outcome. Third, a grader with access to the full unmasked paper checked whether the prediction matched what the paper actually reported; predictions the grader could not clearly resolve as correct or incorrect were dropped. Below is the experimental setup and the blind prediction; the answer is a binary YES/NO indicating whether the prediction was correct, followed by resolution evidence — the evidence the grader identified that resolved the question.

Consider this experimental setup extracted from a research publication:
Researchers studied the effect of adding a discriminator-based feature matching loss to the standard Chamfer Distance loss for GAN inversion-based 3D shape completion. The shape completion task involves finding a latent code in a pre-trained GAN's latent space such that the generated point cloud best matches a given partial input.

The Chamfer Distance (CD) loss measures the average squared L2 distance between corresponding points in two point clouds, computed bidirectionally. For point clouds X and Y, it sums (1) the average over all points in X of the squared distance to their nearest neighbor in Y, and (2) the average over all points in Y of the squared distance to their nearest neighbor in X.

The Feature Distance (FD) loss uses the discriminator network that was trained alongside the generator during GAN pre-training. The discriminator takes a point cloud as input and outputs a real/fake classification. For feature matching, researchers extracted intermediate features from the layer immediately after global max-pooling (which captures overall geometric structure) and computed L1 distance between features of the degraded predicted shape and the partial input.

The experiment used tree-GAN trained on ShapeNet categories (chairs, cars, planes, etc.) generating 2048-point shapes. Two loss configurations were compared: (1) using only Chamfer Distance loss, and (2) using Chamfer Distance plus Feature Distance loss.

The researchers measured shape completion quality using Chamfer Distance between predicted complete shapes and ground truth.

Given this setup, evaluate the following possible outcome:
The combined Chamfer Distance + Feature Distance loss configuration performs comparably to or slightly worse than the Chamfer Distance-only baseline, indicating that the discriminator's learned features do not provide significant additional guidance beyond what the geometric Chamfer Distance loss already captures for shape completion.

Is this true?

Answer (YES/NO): NO